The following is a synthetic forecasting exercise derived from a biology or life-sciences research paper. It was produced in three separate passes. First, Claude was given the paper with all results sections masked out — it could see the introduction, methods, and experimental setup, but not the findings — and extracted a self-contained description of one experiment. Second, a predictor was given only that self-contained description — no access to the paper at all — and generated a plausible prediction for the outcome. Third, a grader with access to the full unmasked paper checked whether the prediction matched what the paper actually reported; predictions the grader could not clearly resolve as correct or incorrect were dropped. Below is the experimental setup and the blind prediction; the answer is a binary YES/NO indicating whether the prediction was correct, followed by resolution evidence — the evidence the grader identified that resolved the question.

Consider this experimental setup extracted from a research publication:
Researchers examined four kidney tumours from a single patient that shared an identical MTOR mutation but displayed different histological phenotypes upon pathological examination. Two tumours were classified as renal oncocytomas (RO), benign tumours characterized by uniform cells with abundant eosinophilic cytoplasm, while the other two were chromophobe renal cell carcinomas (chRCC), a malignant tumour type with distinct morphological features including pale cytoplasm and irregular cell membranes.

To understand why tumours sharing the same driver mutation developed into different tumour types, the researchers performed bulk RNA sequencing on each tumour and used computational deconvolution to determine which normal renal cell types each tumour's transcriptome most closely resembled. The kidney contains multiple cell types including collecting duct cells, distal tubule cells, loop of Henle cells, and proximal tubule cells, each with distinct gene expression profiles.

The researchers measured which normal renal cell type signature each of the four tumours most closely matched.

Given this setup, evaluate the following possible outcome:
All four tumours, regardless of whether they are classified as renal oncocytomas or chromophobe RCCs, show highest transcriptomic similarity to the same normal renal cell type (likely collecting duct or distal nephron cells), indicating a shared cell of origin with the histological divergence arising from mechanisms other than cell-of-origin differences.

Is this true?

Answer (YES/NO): NO